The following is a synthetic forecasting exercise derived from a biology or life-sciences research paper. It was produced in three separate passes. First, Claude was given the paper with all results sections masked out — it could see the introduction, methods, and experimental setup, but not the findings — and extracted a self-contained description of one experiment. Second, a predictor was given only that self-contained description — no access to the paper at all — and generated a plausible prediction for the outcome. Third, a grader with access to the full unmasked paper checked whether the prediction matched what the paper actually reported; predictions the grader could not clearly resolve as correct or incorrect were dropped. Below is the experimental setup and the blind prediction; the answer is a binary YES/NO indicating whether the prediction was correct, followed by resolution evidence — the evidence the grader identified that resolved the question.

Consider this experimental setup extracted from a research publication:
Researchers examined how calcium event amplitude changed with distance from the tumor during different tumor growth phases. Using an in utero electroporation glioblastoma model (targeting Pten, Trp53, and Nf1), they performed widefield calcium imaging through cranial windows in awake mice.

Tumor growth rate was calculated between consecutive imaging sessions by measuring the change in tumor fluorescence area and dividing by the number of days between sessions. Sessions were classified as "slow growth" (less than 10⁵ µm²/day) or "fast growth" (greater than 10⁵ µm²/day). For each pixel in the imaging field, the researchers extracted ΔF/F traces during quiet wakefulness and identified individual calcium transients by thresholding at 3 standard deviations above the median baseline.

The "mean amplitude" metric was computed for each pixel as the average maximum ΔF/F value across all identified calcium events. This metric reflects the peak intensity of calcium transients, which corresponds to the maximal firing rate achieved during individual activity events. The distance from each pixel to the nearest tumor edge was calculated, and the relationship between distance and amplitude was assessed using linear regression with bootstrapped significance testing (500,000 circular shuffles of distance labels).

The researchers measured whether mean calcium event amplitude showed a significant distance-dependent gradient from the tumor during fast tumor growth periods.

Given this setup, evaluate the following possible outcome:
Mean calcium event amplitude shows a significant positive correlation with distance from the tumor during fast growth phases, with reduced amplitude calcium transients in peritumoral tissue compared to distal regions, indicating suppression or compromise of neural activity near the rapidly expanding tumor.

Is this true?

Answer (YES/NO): NO